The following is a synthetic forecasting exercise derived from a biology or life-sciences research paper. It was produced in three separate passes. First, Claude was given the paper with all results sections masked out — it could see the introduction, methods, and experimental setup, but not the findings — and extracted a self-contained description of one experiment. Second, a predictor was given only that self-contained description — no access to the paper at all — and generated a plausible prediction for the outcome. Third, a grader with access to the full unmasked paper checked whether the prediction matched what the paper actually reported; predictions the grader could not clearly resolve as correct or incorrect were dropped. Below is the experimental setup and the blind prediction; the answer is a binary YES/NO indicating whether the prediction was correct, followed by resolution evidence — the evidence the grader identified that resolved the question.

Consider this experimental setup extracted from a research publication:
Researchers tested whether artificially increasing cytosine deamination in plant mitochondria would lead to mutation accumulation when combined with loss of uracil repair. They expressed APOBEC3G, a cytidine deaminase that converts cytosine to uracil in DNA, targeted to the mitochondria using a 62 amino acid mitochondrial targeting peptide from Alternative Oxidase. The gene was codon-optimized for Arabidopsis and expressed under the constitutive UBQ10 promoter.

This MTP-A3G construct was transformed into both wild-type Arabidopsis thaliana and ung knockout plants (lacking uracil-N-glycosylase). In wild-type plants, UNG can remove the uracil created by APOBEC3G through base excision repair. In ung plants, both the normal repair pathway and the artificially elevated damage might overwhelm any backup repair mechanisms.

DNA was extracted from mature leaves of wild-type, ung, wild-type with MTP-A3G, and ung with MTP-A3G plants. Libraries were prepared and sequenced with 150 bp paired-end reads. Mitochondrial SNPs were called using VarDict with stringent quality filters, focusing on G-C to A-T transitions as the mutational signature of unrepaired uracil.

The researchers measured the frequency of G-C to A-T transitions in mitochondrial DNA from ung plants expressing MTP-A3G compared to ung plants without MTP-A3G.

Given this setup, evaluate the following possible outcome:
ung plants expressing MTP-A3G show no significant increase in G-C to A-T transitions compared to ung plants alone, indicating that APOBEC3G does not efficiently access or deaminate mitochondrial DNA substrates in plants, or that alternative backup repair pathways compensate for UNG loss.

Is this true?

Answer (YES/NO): NO